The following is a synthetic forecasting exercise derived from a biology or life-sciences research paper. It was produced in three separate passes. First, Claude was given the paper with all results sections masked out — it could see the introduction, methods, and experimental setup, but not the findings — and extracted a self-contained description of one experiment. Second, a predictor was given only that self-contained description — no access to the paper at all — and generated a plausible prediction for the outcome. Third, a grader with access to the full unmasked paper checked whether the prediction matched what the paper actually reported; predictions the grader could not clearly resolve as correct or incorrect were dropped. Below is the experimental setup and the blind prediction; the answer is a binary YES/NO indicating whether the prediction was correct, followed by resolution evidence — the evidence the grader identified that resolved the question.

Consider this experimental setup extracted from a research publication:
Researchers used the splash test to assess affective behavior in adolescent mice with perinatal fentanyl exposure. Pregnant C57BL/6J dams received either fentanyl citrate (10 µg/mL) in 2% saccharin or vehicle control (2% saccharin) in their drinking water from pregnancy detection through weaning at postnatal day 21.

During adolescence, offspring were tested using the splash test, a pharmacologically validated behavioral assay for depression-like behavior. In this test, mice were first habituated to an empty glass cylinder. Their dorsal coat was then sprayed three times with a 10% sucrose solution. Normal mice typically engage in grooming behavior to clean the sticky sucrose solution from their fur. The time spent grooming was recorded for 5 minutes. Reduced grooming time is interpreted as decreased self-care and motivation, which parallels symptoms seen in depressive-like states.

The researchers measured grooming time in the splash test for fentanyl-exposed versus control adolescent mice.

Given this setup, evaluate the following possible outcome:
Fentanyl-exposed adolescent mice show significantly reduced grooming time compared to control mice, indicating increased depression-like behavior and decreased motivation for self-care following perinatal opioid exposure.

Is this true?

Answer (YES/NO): NO